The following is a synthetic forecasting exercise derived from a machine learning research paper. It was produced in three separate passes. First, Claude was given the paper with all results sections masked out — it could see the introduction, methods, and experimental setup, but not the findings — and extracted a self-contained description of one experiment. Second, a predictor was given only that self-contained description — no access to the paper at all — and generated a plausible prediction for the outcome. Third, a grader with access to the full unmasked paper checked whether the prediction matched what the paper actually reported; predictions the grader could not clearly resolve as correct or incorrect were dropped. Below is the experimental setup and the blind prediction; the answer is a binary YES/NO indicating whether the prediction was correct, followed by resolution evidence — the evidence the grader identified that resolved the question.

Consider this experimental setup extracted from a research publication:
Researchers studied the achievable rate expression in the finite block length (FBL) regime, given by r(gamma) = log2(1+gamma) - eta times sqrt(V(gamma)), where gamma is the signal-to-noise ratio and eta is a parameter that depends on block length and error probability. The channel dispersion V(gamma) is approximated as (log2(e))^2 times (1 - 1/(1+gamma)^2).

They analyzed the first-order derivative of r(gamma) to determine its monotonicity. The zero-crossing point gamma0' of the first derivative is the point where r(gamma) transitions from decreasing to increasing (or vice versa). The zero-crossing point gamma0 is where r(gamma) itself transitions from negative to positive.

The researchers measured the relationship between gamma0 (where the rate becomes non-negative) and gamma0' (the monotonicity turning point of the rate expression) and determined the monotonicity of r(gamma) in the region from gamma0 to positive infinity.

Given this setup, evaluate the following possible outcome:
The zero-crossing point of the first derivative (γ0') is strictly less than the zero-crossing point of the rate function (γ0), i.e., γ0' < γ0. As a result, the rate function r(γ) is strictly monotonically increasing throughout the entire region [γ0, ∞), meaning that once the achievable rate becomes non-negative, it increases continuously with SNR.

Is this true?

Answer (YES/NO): YES